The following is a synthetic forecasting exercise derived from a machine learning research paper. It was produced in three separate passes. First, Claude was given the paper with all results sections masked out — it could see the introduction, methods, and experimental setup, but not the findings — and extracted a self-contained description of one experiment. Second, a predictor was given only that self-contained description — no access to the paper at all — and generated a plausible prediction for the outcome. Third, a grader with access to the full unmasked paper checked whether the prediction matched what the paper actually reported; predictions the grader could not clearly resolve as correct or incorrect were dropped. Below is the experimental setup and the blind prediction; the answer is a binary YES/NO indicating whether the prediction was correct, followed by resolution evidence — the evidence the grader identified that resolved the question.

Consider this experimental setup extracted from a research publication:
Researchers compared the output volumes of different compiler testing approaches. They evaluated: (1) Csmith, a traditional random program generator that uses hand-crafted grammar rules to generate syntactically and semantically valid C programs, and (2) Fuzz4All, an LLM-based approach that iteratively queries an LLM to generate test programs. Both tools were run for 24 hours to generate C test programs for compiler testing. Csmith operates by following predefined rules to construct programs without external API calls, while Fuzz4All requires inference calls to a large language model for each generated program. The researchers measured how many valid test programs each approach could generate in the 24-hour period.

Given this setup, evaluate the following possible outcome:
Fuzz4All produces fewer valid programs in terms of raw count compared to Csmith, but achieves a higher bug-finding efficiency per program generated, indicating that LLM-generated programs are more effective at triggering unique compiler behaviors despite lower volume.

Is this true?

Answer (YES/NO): NO